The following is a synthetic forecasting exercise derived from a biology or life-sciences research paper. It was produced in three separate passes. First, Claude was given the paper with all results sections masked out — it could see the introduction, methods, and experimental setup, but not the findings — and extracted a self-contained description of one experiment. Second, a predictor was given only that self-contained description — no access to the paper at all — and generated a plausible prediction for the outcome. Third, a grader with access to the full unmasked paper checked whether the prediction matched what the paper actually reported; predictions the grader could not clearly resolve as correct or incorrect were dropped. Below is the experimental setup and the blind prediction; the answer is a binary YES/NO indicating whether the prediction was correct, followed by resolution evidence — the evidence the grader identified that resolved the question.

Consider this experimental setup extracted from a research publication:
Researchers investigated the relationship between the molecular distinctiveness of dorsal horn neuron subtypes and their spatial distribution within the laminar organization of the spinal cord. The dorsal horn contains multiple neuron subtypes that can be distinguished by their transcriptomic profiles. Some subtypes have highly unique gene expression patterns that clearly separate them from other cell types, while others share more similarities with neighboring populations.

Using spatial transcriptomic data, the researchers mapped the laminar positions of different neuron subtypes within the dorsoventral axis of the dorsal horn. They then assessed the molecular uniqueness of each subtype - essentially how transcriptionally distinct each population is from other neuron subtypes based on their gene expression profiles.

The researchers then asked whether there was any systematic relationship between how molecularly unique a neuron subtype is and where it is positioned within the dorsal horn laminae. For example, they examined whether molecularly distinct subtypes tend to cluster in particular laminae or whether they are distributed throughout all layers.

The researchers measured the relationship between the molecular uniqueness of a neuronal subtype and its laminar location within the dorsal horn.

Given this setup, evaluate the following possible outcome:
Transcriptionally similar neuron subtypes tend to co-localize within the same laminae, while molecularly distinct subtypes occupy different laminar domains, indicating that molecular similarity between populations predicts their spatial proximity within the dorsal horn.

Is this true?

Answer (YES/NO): NO